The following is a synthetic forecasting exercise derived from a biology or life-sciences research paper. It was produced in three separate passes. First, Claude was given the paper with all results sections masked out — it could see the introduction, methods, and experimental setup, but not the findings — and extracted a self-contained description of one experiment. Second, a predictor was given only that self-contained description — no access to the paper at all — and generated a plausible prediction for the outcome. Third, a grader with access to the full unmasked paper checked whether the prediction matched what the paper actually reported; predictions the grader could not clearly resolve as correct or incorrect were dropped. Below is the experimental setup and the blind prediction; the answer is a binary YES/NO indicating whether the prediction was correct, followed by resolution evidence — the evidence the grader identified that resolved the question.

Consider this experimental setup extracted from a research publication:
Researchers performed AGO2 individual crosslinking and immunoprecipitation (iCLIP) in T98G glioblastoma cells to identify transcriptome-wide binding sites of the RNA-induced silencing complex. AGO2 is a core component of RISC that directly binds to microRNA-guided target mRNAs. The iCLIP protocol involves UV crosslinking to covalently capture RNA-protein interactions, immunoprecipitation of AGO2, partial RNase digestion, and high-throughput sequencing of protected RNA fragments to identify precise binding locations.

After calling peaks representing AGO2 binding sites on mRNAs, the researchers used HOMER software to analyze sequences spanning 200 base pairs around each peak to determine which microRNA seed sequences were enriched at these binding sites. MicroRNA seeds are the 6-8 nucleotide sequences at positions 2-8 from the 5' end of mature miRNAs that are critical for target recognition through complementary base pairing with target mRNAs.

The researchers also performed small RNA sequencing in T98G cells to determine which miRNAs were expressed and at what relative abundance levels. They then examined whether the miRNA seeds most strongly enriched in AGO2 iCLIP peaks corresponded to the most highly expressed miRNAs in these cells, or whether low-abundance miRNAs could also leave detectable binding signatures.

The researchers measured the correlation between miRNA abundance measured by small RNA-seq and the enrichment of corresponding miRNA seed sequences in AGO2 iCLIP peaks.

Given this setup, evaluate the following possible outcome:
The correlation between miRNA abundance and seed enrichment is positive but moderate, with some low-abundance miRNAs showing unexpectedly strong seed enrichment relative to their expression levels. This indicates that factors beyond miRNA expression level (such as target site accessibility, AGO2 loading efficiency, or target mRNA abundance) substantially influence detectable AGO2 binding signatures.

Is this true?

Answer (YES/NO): NO